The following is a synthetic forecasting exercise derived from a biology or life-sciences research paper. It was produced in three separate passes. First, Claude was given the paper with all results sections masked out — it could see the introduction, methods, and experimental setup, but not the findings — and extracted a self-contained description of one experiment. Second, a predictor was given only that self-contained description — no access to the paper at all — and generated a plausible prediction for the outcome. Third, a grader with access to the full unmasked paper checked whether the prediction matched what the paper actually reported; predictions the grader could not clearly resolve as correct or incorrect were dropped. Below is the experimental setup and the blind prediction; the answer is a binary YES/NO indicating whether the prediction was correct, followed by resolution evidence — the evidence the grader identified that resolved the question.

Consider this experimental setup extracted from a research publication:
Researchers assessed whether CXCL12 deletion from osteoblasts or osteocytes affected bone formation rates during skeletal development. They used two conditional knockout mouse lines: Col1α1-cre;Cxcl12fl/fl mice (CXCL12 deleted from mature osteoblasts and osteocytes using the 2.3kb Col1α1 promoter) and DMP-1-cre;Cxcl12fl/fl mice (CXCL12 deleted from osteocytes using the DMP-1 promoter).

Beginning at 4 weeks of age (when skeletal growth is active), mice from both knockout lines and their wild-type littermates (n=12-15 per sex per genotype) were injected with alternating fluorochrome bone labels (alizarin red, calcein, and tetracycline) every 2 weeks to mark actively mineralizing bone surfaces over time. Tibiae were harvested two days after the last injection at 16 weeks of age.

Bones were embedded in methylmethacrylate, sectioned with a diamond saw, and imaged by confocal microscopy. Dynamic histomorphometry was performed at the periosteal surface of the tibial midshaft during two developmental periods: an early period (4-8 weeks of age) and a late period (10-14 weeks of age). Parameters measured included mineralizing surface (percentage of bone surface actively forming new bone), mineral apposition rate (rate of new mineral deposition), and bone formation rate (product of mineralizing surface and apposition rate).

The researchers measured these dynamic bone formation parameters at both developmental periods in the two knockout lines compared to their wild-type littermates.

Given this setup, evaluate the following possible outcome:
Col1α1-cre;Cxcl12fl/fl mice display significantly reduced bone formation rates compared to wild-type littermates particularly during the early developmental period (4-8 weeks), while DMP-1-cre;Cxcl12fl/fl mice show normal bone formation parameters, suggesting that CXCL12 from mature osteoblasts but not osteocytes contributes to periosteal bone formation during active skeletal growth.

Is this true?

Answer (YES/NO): NO